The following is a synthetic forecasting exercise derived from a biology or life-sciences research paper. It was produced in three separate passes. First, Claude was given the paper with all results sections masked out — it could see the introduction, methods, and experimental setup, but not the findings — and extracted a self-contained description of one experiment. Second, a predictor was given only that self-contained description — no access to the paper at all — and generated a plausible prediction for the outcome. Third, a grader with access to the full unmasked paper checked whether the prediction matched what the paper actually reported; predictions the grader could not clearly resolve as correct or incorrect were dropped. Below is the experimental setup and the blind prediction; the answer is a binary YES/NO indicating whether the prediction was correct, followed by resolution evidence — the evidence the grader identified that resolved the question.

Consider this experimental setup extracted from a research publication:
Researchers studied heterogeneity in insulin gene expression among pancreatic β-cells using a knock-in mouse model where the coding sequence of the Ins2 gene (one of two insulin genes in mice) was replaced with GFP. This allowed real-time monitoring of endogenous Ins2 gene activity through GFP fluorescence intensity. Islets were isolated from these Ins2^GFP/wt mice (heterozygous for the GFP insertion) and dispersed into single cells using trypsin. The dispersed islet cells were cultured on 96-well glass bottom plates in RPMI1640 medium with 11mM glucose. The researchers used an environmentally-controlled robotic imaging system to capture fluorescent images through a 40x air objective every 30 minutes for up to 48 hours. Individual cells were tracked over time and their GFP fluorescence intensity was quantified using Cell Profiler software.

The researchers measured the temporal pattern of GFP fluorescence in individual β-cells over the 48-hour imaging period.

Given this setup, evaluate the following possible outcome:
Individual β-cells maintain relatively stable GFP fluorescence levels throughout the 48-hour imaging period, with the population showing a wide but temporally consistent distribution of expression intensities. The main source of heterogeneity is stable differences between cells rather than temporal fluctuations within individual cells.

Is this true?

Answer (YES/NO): NO